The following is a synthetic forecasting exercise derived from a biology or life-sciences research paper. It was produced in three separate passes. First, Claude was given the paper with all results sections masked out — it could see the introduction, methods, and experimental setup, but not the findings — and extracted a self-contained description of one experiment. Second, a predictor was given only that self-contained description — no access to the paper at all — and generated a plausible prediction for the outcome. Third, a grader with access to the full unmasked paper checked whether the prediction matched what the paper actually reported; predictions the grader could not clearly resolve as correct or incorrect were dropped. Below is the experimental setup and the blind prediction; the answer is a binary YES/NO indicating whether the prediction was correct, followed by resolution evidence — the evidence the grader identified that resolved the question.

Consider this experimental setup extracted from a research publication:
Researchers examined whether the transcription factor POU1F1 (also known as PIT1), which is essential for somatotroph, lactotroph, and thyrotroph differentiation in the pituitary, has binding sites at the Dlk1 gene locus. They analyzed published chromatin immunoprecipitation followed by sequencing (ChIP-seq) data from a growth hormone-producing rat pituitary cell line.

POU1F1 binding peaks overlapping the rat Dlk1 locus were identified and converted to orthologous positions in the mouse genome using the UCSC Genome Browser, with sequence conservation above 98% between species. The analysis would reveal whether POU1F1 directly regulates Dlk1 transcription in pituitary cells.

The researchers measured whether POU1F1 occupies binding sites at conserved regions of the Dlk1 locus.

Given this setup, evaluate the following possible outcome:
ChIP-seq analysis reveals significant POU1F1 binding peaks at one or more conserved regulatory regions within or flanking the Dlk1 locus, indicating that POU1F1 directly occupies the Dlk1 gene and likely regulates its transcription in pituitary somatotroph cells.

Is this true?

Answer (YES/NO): YES